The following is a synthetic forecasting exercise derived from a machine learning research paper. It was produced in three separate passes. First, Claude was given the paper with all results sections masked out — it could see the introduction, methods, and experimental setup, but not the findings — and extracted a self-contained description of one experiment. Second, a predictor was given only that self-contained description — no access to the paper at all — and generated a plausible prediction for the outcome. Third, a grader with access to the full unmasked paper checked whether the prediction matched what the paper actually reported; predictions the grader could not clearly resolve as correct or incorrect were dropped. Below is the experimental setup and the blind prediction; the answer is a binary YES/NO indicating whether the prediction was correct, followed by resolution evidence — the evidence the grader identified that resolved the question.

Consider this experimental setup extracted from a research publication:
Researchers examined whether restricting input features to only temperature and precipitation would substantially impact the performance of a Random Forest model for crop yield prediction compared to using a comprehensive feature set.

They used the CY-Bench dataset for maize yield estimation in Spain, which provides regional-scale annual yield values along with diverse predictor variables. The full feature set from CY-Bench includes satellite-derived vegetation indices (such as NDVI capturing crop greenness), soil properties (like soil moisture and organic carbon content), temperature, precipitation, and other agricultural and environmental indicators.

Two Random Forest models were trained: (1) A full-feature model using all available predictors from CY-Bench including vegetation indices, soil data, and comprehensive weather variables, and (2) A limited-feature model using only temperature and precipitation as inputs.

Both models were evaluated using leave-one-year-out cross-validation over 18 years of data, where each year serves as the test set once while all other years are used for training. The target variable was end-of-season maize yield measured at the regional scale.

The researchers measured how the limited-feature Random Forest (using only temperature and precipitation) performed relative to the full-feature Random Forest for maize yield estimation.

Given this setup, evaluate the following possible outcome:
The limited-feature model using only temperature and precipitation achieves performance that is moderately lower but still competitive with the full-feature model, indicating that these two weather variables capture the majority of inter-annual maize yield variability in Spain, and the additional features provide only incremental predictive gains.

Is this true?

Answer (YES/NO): NO